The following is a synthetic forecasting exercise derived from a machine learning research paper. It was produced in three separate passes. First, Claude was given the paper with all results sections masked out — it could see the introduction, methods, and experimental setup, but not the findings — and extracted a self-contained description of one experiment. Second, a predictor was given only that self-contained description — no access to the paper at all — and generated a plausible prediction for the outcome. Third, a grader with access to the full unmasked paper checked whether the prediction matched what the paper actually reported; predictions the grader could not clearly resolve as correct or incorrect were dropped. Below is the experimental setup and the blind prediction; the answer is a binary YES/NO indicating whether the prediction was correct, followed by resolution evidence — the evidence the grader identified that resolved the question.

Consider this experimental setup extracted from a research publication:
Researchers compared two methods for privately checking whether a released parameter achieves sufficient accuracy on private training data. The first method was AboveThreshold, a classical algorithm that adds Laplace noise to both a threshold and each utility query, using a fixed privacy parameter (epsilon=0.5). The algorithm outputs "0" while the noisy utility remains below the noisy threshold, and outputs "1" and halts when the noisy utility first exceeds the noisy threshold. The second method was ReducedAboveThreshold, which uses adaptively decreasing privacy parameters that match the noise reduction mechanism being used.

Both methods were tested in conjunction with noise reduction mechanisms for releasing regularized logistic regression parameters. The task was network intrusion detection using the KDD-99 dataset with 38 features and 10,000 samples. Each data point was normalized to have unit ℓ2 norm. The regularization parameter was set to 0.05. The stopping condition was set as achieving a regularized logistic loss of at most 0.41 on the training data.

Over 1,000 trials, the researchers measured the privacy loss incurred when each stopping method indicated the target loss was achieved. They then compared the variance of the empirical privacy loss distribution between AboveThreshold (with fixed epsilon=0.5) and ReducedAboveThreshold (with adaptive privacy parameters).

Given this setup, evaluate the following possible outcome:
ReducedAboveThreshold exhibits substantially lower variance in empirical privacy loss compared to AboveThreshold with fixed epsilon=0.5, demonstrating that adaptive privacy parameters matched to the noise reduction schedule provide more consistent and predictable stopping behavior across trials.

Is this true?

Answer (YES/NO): NO